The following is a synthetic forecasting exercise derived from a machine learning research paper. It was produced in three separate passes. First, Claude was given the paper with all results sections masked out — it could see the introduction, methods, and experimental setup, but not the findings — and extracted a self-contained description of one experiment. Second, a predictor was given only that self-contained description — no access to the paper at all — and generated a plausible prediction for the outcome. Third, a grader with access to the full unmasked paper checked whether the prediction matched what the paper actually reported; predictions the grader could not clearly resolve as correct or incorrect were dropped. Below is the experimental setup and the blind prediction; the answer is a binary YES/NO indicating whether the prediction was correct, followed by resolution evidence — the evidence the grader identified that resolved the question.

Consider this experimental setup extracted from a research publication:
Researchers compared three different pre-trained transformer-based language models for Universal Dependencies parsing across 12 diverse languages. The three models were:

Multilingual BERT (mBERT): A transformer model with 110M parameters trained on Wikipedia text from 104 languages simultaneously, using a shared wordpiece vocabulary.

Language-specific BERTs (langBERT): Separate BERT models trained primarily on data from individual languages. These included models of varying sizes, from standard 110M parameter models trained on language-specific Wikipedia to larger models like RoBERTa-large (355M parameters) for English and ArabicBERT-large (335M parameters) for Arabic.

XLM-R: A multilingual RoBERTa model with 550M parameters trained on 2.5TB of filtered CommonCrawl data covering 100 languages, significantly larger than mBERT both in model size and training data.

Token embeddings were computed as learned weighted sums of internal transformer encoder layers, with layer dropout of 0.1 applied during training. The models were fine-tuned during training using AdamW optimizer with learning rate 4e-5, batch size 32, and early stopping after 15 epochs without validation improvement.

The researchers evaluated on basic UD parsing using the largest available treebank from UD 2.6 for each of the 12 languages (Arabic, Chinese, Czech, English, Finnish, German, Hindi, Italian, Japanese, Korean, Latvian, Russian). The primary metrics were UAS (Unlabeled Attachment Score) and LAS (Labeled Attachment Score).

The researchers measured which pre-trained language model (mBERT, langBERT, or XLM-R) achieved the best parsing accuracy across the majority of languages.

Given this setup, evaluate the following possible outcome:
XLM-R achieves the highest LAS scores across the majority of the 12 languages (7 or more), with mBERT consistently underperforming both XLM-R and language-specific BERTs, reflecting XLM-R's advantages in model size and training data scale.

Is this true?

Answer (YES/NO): NO